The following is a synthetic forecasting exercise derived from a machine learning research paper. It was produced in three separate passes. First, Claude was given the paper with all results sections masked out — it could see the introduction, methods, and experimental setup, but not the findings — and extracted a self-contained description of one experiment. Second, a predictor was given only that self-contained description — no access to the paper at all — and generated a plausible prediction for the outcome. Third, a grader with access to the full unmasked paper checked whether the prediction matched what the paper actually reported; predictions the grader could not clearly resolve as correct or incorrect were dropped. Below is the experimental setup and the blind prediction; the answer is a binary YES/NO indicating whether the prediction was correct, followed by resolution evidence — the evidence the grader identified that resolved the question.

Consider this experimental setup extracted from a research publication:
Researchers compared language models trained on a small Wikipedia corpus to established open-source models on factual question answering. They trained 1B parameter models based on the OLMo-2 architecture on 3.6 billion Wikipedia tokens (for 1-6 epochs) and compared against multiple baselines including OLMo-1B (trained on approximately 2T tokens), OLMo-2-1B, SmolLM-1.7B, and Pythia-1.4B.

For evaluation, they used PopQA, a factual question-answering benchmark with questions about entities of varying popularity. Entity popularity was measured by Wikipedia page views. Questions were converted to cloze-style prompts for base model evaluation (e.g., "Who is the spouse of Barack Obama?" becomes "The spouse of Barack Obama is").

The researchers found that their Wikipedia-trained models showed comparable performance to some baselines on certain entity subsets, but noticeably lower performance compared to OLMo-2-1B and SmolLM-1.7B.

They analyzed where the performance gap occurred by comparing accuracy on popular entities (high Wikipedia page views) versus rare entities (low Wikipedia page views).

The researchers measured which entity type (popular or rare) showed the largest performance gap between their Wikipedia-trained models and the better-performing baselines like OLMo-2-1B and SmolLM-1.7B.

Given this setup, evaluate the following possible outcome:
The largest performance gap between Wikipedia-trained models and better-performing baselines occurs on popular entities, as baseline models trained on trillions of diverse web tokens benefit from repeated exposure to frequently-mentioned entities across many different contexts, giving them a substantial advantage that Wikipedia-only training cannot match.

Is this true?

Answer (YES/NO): NO